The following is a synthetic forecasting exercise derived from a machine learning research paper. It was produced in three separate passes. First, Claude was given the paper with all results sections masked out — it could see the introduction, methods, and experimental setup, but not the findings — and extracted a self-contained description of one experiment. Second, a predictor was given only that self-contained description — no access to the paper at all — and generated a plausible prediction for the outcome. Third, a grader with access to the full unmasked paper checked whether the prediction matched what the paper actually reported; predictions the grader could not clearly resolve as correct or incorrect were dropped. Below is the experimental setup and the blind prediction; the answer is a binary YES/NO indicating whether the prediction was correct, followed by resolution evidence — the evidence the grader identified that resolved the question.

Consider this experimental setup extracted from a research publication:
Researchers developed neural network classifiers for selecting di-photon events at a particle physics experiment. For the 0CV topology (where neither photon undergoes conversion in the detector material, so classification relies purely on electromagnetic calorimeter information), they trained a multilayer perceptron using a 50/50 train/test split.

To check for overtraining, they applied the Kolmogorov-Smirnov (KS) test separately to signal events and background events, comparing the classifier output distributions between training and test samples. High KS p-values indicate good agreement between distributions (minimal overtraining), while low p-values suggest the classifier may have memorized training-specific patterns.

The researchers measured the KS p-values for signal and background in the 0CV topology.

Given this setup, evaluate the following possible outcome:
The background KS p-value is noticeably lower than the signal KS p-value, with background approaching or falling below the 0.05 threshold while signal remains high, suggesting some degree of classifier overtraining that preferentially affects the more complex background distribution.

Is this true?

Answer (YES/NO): NO